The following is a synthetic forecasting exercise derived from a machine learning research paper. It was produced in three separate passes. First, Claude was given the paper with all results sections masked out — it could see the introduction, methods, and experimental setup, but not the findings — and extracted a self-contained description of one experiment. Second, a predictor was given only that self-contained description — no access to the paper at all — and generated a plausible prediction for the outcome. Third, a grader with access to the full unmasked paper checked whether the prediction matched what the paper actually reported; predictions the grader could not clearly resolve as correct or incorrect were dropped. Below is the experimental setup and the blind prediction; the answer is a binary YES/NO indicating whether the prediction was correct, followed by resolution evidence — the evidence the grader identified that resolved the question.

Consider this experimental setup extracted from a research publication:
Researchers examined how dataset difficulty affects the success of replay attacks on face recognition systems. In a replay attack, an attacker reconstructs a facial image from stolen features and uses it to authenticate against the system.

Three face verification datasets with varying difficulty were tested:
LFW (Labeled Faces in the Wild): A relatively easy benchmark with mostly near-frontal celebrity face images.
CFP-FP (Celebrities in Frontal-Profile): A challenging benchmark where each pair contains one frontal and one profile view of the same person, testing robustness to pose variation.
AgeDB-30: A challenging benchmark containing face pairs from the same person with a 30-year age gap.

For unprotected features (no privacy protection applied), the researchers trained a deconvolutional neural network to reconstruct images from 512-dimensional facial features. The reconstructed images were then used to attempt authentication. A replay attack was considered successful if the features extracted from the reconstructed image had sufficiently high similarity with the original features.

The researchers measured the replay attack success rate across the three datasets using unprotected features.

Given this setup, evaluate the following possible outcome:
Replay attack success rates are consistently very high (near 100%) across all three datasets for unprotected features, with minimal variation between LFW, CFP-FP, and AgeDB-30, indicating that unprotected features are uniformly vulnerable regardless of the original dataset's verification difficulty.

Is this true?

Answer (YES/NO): NO